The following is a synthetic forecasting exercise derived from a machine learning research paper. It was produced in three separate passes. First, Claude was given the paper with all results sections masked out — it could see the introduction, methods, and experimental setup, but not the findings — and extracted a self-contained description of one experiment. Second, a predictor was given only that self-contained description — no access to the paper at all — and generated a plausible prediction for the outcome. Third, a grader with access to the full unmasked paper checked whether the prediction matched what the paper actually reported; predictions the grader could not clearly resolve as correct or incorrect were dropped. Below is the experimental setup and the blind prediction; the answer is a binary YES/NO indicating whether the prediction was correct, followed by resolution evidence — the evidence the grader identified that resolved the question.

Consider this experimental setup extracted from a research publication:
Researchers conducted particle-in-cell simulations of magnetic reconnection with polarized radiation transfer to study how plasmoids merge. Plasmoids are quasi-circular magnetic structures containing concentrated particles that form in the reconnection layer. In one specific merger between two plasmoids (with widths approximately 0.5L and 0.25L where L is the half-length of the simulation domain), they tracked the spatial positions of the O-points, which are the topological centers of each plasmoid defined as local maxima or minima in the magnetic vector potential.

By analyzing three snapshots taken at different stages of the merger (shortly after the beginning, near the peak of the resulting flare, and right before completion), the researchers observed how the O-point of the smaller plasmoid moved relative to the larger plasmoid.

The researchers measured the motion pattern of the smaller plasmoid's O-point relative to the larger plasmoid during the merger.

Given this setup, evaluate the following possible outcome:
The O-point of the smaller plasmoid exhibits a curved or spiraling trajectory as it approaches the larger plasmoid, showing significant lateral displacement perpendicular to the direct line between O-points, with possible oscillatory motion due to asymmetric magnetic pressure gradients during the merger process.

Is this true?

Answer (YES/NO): NO